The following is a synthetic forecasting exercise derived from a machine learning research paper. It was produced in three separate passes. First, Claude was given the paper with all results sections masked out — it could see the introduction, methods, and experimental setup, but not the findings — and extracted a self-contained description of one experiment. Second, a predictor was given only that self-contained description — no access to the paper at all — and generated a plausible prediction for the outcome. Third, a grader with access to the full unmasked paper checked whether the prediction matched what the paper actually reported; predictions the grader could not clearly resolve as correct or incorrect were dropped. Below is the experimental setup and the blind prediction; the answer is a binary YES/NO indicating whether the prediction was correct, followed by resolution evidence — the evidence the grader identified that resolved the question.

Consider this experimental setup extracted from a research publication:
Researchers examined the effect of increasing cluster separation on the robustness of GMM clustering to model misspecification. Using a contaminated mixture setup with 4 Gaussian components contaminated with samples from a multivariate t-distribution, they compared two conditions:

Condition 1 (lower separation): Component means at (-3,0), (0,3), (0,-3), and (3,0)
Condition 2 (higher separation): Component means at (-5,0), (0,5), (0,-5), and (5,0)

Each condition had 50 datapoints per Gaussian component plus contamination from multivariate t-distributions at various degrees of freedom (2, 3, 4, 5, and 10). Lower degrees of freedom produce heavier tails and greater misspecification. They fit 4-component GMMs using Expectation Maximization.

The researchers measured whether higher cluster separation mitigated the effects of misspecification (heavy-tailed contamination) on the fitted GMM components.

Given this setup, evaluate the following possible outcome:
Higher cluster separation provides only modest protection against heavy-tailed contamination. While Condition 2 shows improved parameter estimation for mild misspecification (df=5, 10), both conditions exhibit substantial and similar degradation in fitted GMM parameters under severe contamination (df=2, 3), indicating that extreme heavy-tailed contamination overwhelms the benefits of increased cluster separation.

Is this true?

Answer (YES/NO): NO